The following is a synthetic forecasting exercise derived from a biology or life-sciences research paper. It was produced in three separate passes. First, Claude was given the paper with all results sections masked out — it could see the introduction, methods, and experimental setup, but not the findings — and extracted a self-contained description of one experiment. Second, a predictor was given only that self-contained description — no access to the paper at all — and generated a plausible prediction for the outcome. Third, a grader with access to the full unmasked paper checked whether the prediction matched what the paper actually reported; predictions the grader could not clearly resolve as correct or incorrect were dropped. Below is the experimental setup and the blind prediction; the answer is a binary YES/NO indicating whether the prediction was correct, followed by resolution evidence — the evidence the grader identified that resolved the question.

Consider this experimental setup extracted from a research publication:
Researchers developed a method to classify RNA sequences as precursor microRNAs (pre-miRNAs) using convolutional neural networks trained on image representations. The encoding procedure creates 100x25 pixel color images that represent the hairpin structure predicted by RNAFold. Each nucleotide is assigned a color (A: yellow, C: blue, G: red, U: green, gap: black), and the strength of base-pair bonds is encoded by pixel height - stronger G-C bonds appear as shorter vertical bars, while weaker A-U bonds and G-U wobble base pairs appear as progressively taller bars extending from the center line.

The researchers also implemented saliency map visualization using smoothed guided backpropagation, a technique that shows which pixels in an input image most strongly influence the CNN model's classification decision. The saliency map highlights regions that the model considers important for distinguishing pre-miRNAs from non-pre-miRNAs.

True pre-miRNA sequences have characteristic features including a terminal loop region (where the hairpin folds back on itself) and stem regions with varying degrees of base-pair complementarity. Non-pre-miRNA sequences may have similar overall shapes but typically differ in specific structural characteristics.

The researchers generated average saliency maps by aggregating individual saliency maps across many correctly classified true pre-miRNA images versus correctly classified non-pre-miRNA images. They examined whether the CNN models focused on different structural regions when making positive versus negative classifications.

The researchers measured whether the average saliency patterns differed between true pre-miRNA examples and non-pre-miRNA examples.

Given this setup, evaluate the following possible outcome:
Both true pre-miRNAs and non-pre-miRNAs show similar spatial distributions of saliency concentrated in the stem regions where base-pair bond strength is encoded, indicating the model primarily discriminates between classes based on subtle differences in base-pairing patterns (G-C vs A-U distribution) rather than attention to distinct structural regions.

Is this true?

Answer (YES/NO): NO